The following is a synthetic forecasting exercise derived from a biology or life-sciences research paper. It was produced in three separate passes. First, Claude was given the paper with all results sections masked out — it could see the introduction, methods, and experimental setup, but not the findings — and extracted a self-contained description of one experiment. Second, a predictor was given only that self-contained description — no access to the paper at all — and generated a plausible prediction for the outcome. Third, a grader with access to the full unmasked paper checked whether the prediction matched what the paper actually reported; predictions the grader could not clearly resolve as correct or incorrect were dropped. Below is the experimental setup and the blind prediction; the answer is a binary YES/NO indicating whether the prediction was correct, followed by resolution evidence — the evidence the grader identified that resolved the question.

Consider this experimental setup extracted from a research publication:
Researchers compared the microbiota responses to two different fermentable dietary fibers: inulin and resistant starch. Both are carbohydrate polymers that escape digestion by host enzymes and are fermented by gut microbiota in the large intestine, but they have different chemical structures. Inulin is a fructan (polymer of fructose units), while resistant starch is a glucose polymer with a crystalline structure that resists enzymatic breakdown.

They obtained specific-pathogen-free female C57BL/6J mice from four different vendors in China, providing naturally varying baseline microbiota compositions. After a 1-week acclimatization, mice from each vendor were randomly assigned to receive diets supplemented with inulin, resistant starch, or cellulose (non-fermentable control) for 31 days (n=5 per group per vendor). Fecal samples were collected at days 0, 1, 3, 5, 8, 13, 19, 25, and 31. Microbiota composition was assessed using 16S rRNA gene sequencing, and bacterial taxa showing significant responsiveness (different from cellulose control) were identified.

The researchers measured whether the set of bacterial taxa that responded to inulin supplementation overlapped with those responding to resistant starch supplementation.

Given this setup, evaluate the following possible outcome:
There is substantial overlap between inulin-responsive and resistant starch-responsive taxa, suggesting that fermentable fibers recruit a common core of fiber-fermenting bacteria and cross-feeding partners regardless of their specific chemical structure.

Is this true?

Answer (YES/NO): NO